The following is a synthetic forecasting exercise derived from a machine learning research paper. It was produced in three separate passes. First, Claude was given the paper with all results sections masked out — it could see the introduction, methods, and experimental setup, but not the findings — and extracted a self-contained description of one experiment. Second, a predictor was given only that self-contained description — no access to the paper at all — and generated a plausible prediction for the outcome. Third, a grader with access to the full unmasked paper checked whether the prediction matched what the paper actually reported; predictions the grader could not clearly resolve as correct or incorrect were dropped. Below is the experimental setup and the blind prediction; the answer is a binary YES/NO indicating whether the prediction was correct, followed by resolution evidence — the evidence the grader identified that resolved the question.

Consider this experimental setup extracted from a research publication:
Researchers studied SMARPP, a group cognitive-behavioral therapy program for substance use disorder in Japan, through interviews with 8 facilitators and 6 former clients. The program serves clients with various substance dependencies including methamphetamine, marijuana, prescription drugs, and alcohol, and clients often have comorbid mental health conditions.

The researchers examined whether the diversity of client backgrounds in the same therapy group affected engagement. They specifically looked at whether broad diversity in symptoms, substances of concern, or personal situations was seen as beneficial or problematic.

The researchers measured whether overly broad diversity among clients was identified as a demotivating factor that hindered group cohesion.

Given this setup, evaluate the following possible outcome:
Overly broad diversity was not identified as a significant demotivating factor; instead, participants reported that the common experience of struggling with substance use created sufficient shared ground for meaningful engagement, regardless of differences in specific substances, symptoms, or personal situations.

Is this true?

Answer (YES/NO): NO